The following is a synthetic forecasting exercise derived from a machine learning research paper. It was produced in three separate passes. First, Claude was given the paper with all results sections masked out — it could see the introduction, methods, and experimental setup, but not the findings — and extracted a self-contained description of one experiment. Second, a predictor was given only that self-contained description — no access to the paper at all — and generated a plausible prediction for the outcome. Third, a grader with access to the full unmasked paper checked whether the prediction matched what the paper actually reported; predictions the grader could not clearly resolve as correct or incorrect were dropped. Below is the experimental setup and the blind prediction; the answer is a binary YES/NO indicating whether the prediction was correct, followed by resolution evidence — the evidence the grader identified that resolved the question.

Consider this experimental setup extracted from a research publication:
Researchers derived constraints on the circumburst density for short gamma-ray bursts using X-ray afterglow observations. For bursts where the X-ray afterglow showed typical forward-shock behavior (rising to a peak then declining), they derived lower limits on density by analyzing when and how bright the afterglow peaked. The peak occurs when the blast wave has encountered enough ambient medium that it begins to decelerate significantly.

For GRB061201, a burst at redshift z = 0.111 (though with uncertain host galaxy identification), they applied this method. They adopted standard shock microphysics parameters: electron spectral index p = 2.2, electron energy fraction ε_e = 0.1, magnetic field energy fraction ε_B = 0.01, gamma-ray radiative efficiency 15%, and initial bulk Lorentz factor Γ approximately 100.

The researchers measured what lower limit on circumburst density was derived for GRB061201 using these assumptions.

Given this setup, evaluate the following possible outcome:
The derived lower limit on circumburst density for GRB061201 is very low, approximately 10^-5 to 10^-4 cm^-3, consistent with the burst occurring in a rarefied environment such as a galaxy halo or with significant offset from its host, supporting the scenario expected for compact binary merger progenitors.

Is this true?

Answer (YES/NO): NO